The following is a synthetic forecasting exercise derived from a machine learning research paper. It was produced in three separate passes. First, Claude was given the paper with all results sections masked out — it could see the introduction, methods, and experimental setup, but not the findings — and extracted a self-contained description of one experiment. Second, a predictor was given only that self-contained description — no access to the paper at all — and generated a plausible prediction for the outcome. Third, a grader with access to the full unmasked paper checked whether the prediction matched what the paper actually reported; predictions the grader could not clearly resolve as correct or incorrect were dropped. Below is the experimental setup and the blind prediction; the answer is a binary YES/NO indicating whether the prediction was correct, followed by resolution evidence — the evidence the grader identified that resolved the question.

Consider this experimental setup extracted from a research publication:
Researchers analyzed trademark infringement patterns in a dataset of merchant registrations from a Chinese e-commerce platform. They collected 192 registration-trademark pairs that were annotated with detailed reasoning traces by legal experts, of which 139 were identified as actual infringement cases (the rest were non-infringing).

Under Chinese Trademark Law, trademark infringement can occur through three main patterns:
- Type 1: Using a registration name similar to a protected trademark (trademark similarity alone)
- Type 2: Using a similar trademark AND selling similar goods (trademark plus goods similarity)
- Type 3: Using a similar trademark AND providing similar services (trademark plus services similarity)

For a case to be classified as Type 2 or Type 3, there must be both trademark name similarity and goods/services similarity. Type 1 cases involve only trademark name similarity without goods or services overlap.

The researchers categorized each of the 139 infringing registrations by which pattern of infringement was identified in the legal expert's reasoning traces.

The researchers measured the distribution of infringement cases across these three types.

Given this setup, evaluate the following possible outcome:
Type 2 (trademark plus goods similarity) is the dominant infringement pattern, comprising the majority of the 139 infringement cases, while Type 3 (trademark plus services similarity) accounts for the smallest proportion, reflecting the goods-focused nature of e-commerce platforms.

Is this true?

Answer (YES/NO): NO